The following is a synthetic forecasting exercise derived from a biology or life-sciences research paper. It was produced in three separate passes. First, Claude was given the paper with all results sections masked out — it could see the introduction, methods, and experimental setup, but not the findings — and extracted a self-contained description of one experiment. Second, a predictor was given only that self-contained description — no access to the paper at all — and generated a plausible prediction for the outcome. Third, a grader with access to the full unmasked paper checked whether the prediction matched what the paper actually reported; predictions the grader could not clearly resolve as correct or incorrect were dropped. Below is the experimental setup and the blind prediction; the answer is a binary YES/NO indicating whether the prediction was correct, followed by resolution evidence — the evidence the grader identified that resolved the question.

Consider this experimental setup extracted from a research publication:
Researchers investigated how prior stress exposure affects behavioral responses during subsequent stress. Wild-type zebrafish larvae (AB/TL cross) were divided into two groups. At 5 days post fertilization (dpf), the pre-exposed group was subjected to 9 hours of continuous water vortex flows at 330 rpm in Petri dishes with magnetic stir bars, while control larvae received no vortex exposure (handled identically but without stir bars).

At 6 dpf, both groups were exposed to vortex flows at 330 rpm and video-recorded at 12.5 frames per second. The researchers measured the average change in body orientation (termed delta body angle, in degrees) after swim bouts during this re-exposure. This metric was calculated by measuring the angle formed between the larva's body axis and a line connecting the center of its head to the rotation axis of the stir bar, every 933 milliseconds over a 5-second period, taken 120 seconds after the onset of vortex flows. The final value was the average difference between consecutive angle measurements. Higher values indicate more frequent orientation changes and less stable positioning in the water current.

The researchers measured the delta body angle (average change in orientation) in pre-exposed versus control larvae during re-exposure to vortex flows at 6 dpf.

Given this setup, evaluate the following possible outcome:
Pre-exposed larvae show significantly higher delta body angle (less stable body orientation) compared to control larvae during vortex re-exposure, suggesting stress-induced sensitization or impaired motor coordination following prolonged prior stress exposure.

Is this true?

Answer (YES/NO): NO